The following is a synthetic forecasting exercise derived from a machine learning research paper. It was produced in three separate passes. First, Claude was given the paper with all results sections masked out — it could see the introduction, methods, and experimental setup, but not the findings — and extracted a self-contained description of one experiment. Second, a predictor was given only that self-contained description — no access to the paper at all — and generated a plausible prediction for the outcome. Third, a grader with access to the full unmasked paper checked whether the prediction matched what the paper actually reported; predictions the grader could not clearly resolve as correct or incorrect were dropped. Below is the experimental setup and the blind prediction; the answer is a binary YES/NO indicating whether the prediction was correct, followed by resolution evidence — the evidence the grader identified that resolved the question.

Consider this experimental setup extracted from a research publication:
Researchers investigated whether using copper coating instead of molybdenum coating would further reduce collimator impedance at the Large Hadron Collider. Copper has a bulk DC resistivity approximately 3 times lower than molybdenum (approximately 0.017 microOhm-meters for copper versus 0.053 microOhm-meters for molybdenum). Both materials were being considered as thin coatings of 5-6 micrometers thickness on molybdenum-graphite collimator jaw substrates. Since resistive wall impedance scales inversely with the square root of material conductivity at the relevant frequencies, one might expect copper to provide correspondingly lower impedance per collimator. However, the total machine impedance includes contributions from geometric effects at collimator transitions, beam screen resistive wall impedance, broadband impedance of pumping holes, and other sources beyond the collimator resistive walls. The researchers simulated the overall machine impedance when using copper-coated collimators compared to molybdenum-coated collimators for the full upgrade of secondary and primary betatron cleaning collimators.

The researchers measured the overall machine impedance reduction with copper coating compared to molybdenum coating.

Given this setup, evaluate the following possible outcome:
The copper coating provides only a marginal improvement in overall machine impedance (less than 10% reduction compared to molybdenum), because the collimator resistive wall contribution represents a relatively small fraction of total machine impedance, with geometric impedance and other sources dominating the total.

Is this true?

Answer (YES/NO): YES